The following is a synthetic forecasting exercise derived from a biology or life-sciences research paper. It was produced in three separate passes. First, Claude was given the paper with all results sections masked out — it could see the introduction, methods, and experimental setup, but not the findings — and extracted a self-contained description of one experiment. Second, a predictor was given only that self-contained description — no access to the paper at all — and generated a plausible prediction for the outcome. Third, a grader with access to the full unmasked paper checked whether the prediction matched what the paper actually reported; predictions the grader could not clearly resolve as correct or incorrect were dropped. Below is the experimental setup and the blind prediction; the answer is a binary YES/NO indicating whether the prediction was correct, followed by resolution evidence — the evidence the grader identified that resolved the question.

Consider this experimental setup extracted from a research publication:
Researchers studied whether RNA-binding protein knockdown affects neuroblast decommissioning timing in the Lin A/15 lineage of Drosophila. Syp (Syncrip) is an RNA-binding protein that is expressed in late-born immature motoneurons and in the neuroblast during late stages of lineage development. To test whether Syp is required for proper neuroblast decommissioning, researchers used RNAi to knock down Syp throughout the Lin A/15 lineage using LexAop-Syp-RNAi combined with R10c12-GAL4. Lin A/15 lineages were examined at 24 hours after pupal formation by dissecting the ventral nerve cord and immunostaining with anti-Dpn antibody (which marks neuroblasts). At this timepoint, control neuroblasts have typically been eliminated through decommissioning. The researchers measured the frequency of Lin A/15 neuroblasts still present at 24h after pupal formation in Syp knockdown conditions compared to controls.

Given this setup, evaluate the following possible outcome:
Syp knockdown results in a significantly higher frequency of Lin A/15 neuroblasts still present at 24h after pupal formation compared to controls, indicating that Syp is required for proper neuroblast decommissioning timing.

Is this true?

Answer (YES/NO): YES